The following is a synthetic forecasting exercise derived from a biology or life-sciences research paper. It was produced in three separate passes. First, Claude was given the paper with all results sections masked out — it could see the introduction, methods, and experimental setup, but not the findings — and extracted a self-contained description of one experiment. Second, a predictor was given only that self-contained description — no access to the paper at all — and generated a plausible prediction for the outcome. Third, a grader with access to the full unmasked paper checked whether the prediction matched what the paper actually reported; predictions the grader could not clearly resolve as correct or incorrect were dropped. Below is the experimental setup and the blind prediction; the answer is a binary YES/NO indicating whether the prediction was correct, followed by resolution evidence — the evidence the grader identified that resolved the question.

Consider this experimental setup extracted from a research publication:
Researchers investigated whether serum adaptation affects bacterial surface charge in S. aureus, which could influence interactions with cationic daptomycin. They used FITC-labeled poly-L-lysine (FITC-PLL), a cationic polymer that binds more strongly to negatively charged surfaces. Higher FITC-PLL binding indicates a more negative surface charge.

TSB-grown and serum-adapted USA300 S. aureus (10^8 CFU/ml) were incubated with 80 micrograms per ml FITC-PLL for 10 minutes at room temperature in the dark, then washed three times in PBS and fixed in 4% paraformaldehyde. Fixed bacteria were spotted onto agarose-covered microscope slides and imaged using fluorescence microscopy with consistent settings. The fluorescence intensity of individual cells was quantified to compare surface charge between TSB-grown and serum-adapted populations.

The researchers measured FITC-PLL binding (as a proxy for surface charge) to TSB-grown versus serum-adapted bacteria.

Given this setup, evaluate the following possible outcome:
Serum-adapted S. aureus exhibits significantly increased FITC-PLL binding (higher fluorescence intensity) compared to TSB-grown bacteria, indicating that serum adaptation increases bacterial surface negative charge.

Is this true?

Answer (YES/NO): NO